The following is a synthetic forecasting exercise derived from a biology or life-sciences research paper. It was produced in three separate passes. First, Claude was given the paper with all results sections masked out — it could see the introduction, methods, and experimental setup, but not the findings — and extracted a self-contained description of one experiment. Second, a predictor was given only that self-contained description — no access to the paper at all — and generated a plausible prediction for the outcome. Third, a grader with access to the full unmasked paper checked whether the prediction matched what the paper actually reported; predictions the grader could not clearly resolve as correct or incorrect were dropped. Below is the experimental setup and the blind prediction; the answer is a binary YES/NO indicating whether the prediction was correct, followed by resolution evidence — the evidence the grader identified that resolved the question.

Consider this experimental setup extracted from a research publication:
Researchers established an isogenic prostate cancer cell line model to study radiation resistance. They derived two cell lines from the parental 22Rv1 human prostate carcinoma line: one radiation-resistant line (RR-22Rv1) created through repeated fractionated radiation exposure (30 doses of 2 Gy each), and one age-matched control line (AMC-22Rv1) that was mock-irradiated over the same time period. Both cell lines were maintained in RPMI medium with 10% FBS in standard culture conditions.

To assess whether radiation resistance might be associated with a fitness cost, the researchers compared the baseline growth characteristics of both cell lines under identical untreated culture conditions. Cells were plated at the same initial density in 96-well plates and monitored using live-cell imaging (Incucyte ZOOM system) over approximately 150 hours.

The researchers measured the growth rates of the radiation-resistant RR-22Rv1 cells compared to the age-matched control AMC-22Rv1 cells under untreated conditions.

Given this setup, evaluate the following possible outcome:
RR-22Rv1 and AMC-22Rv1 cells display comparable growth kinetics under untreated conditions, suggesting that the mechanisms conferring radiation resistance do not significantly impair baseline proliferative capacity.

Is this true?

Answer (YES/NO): NO